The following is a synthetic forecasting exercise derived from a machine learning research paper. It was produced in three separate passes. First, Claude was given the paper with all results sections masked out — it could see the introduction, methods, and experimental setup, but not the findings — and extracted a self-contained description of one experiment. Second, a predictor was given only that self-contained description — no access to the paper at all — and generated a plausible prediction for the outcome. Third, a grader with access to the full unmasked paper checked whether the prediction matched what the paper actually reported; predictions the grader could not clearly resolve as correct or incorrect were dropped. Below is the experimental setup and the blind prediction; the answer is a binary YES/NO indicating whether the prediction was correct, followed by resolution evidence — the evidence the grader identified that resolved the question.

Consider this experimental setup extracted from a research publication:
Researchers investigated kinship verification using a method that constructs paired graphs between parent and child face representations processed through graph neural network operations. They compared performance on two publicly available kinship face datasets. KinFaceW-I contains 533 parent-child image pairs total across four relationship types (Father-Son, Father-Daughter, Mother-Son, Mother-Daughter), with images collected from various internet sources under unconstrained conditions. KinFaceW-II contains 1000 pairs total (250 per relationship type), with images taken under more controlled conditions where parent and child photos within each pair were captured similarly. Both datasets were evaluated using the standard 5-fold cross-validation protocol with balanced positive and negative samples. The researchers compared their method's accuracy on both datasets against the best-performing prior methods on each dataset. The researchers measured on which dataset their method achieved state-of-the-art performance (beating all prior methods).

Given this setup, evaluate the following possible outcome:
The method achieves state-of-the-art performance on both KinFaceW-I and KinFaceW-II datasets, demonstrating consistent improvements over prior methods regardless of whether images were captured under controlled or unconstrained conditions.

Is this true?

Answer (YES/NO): NO